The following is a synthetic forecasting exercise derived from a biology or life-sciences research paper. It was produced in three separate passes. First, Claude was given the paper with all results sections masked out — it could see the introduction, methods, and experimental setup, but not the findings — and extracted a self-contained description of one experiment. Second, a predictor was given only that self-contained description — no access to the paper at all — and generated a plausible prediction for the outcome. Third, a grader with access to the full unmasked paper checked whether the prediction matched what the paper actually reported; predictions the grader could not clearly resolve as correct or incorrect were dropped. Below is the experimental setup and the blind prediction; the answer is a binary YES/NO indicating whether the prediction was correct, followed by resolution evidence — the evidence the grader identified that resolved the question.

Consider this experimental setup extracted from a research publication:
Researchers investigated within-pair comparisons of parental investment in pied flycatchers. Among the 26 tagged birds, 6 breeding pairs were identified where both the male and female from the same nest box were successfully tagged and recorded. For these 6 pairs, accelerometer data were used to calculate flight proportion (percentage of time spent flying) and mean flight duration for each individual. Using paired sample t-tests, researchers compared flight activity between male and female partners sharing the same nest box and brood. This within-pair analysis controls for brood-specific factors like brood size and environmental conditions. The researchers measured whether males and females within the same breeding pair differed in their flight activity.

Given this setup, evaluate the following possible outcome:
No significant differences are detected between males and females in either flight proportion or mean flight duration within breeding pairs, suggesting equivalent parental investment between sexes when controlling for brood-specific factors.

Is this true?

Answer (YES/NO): YES